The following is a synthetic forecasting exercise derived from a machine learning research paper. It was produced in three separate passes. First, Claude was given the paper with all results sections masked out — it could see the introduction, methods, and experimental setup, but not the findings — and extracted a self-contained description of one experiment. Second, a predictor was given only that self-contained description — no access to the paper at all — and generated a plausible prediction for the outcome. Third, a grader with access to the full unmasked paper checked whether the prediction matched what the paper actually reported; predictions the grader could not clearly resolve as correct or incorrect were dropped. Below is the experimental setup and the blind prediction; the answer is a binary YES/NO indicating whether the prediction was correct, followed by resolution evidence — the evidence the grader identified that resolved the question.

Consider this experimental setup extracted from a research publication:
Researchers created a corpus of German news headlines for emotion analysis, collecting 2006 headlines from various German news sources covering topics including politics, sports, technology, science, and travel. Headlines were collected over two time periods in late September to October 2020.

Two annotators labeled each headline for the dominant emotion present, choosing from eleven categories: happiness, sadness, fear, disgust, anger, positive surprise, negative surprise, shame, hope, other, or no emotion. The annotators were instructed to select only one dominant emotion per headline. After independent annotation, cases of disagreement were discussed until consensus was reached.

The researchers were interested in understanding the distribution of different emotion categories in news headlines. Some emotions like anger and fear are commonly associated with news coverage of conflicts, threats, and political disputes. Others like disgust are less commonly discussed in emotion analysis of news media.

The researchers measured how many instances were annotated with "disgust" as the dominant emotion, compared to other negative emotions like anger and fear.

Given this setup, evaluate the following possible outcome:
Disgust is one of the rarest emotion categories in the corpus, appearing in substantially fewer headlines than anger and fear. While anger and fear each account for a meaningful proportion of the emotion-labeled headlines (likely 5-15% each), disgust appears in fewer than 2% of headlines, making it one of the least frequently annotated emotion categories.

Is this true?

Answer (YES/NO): NO